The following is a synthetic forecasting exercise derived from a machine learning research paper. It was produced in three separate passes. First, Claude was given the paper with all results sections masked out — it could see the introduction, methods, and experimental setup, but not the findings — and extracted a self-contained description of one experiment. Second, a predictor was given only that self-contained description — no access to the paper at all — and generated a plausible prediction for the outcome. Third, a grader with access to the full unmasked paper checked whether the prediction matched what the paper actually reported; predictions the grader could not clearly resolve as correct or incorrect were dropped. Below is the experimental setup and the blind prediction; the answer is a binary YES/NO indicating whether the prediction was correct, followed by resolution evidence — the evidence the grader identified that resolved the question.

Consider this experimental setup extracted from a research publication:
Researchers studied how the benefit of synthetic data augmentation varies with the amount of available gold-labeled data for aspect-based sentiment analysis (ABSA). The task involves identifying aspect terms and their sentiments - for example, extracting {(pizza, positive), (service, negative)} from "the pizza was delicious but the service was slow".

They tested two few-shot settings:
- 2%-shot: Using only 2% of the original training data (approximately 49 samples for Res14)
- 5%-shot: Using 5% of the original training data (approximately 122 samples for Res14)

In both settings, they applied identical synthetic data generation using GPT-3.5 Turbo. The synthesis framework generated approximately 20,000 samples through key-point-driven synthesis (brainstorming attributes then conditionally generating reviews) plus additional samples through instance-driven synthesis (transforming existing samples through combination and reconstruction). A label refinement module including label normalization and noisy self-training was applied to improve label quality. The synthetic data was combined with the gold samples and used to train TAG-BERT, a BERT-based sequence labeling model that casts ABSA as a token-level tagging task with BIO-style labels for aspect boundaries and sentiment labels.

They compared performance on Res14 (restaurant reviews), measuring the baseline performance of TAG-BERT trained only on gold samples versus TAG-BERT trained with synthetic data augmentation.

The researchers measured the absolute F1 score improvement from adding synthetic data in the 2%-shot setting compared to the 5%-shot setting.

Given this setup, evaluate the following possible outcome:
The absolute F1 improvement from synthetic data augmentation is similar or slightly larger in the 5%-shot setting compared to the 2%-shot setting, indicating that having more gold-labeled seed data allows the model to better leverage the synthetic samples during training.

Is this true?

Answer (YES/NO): NO